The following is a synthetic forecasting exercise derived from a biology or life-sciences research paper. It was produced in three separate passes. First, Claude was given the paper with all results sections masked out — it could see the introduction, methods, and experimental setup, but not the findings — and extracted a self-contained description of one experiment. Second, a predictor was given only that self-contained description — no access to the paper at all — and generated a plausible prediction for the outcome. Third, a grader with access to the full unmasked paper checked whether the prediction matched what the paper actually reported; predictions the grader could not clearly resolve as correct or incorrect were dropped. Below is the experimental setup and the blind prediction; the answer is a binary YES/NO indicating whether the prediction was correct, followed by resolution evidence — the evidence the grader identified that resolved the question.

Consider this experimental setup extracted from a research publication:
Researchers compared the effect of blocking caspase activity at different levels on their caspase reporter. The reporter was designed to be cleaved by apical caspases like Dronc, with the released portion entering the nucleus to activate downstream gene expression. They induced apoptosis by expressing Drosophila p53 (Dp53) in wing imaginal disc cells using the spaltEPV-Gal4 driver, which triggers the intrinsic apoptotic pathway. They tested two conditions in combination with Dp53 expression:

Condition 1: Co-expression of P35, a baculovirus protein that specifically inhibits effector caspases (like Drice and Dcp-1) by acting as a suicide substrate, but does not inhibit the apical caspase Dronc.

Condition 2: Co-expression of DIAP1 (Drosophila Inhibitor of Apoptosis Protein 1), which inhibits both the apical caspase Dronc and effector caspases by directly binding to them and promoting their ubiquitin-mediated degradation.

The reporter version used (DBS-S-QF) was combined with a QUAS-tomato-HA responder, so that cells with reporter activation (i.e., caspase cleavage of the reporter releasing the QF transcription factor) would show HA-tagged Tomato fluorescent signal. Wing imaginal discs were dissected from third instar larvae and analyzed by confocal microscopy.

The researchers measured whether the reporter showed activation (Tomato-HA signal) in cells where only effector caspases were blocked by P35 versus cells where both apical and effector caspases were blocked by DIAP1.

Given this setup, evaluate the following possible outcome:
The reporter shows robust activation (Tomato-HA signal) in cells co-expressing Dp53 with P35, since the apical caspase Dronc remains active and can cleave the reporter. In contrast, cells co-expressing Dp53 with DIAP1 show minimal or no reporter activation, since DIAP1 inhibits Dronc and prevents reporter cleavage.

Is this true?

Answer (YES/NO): YES